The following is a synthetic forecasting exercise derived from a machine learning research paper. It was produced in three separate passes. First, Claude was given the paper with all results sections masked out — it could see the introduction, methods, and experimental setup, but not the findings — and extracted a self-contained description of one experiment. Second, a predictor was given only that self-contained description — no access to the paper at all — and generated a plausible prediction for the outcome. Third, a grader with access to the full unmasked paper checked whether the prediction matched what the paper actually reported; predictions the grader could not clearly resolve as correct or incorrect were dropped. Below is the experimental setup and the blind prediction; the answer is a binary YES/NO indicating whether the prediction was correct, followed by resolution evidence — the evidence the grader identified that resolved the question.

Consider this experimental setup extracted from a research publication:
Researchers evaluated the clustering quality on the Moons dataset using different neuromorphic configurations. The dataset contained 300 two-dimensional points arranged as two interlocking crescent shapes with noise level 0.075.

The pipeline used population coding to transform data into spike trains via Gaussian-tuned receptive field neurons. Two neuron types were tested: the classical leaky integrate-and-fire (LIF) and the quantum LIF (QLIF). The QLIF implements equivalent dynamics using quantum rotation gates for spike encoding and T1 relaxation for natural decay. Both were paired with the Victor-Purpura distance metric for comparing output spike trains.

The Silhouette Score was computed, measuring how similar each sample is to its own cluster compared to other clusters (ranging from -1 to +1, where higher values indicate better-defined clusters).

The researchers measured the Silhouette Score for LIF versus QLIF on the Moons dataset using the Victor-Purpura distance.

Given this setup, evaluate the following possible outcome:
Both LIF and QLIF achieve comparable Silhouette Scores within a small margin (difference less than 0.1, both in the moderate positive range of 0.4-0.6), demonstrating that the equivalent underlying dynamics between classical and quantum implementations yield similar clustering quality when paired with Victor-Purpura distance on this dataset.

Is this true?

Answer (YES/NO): YES